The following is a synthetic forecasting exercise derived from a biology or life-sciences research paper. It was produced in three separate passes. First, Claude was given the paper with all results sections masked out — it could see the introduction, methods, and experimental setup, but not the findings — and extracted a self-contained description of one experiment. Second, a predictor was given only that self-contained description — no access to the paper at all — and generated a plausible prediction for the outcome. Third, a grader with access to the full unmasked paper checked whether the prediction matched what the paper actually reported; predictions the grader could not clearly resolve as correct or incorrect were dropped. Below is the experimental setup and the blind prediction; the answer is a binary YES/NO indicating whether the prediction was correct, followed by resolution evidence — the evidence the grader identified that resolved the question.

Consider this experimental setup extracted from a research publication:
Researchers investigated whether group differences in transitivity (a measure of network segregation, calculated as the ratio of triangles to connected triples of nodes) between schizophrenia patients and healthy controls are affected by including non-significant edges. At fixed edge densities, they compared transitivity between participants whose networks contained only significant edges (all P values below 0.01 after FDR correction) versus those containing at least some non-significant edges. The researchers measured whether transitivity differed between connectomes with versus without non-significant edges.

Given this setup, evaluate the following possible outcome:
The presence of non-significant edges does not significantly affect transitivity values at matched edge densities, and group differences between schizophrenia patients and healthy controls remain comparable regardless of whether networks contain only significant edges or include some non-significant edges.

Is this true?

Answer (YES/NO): NO